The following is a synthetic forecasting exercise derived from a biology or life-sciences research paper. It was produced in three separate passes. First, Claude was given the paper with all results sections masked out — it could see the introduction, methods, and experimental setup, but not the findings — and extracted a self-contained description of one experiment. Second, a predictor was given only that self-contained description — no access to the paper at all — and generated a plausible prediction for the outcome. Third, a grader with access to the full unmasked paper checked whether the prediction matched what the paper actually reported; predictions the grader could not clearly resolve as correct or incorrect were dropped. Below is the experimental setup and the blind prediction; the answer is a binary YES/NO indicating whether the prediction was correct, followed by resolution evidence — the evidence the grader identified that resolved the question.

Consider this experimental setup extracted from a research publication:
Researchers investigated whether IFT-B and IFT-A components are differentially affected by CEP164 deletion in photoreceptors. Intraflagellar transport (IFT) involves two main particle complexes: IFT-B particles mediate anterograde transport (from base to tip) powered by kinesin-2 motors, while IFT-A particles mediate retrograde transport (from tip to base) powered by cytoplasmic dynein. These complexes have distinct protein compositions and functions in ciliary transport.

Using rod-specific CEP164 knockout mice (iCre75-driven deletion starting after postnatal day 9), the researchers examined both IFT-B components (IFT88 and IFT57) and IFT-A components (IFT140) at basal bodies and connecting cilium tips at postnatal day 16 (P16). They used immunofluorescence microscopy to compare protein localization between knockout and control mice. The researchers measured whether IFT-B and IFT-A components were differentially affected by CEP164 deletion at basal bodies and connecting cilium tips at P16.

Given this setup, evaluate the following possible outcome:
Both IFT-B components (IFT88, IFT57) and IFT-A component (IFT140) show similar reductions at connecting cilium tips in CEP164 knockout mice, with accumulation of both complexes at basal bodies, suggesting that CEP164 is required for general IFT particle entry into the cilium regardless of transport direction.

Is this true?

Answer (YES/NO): NO